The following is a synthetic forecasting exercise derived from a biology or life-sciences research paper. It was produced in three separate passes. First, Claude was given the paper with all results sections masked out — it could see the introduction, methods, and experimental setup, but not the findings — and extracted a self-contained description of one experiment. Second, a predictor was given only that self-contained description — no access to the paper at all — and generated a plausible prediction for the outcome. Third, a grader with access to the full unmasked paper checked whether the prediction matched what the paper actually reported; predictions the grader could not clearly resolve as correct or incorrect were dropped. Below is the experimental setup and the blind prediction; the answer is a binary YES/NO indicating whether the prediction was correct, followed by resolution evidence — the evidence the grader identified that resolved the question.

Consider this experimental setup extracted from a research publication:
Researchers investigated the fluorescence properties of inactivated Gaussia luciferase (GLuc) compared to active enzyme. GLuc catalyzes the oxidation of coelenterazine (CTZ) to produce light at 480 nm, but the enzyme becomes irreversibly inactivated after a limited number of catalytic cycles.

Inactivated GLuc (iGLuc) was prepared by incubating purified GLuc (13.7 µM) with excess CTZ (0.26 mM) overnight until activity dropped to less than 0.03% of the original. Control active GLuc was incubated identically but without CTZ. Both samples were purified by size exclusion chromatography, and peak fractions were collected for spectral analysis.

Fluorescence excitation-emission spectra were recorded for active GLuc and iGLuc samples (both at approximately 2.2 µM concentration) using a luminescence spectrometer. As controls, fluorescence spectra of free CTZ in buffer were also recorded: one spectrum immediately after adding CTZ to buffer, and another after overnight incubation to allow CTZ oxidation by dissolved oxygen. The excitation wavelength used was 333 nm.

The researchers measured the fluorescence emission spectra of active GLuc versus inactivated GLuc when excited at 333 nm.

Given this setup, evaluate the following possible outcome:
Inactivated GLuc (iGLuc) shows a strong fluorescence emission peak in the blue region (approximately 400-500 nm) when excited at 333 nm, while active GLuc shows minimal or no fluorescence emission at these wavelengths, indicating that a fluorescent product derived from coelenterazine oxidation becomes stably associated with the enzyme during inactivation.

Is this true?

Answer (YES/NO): YES